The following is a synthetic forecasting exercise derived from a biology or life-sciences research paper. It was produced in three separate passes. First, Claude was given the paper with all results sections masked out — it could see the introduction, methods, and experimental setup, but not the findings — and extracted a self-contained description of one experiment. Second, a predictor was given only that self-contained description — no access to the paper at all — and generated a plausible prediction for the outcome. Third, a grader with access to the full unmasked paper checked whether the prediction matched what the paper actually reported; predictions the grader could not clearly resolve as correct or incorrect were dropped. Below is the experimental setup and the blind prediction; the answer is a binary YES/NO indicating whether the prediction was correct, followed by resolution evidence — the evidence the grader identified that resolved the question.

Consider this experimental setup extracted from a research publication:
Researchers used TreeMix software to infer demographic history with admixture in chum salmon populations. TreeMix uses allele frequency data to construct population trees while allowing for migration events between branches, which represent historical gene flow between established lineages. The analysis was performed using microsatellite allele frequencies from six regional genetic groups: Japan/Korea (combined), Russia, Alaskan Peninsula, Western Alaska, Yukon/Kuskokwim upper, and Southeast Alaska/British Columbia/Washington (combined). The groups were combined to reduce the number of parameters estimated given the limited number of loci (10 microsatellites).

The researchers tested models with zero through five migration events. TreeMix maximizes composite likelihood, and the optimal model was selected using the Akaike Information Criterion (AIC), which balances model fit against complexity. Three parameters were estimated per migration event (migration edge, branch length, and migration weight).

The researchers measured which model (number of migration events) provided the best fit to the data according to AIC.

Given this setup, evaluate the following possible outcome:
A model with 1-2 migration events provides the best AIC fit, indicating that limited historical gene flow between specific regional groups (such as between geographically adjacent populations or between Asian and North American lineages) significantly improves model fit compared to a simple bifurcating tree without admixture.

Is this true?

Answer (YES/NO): YES